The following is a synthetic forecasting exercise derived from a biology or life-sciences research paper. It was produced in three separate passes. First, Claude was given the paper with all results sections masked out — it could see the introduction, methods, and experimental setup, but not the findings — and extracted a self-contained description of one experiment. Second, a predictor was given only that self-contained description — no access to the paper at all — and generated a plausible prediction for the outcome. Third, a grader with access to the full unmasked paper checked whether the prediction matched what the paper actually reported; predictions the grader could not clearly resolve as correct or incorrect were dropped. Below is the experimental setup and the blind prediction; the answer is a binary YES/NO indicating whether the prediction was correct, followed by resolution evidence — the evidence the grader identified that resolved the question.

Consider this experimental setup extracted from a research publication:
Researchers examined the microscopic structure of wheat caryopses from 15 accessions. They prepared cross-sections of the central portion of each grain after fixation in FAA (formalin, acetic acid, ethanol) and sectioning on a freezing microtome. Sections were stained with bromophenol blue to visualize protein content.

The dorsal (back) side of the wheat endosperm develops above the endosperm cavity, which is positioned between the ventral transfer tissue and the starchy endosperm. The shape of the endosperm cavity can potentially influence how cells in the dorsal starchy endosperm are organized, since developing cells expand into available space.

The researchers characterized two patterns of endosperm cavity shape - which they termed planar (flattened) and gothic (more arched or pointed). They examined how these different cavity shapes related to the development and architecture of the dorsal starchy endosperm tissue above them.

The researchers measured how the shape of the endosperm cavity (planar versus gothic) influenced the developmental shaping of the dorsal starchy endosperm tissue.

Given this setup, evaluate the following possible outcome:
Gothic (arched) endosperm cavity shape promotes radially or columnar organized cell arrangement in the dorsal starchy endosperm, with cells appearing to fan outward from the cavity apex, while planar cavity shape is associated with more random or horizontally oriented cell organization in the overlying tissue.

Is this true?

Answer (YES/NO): NO